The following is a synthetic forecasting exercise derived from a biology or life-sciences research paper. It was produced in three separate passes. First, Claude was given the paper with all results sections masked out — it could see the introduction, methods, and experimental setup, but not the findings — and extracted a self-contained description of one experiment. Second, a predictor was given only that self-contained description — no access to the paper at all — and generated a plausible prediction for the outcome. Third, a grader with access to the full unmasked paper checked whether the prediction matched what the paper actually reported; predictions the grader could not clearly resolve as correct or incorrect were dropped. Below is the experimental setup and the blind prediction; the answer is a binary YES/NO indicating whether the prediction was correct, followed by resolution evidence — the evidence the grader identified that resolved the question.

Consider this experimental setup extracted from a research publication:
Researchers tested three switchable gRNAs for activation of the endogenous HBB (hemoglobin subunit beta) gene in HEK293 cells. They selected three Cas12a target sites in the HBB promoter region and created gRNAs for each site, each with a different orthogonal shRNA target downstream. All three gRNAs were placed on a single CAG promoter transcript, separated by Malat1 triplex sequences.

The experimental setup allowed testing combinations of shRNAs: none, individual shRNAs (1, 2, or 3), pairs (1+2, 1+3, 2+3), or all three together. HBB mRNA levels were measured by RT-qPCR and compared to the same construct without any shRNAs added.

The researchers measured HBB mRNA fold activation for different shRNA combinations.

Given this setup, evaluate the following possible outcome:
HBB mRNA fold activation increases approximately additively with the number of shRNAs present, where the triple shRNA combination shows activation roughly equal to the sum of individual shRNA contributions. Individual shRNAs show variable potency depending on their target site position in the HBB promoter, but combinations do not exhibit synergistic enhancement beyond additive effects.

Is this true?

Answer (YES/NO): NO